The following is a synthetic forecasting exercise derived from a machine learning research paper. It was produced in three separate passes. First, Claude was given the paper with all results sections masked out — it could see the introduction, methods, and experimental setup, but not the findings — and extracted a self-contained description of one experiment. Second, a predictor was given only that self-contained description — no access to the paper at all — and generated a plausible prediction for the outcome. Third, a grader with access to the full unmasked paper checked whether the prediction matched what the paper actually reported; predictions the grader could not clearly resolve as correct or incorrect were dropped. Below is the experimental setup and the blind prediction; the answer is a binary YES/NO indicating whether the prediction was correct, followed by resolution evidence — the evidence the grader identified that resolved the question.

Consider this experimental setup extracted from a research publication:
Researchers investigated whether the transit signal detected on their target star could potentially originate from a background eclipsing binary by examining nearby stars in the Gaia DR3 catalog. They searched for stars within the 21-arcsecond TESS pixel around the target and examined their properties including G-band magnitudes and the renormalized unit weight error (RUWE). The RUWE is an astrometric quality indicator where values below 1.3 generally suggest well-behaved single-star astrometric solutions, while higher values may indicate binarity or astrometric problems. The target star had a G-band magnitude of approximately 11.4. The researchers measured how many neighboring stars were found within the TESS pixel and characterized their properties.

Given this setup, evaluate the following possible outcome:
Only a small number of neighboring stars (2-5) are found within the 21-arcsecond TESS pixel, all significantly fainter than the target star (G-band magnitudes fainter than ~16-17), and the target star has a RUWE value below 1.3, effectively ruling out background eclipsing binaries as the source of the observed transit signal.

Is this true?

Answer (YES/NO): NO